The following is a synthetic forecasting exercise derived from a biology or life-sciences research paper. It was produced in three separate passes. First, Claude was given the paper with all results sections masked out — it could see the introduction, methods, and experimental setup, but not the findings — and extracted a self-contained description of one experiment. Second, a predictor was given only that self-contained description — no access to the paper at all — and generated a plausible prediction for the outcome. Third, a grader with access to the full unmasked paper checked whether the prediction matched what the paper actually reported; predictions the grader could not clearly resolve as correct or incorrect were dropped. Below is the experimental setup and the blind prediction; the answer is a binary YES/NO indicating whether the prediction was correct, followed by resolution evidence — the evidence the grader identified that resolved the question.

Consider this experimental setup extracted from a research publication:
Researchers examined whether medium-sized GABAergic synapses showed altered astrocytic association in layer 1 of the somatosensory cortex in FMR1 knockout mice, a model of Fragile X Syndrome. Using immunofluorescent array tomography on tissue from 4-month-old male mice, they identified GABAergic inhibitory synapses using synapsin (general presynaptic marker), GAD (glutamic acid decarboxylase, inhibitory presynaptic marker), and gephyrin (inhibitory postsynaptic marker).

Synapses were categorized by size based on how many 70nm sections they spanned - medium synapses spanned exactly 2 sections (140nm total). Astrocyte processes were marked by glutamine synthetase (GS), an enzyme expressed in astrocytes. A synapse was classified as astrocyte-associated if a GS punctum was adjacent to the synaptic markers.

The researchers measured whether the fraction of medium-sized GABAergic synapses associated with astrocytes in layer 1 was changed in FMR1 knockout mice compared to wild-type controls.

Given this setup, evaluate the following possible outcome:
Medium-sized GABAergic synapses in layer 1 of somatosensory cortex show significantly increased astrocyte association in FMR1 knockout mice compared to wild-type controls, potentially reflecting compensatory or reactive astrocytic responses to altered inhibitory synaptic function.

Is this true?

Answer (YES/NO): NO